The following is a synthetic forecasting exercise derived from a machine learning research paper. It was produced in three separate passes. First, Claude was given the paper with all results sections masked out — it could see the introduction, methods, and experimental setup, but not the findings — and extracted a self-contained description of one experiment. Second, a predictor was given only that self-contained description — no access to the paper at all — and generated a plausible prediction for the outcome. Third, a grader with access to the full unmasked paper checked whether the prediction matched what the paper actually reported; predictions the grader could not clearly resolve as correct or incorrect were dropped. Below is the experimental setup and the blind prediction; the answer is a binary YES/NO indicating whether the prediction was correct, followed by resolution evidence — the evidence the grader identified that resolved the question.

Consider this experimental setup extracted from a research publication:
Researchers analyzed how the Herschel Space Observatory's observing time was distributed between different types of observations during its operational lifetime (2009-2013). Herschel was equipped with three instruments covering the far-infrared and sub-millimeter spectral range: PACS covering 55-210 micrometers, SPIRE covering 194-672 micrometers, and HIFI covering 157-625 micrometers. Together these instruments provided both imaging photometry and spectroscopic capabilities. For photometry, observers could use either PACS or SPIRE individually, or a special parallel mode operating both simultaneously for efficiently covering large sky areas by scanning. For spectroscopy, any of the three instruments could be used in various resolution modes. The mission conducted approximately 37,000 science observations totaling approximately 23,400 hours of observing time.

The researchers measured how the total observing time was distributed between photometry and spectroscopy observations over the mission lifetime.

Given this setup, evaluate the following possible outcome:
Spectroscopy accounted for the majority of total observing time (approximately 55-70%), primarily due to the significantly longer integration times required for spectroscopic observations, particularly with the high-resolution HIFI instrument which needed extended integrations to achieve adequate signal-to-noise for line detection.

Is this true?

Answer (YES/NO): NO